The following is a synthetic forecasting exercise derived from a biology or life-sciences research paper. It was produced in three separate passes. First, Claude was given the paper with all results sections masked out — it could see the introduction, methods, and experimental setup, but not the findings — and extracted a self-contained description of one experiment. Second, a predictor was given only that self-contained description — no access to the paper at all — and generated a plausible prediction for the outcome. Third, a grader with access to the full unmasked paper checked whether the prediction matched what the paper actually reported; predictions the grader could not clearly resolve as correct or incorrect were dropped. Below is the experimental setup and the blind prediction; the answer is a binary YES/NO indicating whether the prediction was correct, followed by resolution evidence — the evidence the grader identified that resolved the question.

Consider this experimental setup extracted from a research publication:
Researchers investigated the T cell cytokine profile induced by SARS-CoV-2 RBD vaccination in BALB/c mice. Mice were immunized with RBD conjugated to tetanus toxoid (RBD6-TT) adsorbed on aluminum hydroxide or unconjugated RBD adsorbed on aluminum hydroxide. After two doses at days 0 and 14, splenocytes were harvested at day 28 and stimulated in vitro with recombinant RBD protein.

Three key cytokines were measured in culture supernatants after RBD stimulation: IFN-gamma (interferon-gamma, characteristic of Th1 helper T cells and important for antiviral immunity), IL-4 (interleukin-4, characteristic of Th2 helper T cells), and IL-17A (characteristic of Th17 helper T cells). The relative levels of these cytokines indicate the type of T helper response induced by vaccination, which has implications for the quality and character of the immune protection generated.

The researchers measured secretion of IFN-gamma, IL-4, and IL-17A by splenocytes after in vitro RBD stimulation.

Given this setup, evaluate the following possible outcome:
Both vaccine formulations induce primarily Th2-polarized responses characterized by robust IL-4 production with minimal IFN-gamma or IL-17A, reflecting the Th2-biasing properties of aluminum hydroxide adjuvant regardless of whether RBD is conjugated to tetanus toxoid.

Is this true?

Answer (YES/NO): NO